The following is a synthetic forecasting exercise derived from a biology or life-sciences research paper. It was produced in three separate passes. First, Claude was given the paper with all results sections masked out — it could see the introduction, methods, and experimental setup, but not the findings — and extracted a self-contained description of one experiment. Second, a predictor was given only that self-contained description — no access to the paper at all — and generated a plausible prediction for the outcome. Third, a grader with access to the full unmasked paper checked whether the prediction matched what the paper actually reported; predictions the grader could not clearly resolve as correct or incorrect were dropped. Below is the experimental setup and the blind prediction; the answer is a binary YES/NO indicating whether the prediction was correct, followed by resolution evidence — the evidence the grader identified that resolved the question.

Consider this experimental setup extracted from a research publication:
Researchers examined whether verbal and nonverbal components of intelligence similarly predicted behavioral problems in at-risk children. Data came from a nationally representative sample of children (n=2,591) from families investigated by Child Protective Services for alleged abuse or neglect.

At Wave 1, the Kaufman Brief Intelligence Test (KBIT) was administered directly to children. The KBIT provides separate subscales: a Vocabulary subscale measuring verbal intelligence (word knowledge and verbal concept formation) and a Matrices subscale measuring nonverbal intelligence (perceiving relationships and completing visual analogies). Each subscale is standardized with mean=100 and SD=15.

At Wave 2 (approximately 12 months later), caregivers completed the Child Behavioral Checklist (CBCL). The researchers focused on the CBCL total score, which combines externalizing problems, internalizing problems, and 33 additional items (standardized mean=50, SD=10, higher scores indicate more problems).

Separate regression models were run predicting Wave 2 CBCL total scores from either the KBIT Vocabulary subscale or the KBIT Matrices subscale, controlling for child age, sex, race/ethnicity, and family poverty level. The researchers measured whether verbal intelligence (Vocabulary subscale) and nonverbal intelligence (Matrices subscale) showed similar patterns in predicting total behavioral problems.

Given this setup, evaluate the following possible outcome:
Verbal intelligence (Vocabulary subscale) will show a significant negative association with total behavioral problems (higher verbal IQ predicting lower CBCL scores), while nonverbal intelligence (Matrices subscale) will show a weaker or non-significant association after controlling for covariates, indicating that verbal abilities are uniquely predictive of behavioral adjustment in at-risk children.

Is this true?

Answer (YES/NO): NO